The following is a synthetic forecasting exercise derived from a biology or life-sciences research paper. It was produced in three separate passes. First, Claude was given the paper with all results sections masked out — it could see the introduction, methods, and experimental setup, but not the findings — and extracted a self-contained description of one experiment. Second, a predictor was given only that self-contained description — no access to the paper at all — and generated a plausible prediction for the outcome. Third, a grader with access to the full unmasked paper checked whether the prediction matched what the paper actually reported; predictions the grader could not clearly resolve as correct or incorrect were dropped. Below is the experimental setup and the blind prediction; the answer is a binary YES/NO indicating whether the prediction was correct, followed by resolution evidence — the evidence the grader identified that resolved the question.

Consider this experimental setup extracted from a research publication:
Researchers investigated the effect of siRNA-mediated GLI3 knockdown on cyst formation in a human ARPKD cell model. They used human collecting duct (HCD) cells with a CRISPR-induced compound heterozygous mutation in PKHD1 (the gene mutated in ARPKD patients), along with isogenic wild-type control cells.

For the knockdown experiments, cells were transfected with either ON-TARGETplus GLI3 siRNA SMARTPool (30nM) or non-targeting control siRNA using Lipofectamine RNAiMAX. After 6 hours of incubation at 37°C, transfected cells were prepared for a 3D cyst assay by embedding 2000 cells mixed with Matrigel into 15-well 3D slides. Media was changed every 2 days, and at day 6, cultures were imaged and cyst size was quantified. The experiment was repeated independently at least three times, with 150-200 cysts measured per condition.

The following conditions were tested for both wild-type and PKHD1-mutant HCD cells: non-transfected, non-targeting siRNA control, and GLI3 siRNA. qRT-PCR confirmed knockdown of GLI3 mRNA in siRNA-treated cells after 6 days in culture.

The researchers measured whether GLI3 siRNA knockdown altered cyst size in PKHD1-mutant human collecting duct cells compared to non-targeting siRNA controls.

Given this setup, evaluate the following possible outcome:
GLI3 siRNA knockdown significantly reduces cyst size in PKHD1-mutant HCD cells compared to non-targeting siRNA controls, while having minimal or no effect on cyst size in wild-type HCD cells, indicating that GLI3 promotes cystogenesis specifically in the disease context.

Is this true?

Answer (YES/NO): NO